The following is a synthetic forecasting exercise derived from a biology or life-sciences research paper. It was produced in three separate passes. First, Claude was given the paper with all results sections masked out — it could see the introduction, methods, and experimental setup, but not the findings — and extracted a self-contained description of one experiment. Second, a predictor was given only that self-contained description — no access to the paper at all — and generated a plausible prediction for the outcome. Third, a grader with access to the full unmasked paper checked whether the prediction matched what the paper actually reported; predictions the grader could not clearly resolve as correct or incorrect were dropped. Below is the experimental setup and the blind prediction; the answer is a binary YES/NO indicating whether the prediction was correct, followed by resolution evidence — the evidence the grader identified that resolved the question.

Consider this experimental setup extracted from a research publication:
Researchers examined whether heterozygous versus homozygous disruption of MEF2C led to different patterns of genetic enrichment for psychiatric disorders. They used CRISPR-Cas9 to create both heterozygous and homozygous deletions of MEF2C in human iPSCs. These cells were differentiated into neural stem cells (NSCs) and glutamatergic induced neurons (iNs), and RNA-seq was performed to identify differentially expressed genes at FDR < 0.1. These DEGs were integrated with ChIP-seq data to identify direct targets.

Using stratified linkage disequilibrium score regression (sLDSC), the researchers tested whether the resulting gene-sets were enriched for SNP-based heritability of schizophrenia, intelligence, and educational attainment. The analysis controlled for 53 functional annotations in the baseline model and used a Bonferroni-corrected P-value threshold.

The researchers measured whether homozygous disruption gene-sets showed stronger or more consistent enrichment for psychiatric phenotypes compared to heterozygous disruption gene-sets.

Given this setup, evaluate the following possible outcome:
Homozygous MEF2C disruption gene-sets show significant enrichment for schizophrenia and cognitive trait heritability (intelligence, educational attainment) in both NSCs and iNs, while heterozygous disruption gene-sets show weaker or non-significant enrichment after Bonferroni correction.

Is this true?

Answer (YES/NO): NO